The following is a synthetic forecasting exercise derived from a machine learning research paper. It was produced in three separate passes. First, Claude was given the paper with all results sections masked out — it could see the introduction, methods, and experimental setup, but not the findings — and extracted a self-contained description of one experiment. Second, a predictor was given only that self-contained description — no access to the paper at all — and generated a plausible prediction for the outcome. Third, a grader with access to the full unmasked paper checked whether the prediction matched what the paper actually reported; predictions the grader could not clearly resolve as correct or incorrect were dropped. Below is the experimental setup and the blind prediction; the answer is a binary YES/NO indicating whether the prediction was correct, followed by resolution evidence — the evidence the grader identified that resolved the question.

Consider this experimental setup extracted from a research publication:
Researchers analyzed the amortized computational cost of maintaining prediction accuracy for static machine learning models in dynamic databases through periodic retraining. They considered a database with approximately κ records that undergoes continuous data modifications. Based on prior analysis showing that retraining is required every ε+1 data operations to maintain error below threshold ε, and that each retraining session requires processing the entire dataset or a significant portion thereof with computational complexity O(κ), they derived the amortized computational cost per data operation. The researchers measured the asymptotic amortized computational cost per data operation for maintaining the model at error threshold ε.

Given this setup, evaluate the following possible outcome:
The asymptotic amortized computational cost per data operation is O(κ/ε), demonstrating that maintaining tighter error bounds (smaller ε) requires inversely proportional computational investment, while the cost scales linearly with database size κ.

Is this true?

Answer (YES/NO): NO